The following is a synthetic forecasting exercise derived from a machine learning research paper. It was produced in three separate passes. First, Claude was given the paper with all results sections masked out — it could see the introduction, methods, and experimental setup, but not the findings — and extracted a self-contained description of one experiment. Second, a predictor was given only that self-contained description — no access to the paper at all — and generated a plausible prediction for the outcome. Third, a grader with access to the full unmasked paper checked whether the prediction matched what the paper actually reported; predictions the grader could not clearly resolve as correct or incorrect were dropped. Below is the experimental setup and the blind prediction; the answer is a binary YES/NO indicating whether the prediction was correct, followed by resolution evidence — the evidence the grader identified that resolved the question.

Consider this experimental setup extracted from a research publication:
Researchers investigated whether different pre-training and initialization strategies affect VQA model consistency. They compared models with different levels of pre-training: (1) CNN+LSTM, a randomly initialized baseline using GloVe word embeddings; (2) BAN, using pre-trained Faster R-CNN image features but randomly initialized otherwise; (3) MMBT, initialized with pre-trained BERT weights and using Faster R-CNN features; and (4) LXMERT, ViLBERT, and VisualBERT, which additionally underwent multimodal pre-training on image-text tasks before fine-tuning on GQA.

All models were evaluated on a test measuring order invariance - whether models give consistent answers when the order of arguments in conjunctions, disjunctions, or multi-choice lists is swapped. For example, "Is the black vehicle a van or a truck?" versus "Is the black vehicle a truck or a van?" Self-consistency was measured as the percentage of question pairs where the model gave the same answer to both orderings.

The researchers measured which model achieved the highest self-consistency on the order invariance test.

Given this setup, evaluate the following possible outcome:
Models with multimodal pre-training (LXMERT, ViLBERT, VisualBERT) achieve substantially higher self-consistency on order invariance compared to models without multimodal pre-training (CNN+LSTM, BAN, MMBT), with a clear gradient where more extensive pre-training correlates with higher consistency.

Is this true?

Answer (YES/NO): NO